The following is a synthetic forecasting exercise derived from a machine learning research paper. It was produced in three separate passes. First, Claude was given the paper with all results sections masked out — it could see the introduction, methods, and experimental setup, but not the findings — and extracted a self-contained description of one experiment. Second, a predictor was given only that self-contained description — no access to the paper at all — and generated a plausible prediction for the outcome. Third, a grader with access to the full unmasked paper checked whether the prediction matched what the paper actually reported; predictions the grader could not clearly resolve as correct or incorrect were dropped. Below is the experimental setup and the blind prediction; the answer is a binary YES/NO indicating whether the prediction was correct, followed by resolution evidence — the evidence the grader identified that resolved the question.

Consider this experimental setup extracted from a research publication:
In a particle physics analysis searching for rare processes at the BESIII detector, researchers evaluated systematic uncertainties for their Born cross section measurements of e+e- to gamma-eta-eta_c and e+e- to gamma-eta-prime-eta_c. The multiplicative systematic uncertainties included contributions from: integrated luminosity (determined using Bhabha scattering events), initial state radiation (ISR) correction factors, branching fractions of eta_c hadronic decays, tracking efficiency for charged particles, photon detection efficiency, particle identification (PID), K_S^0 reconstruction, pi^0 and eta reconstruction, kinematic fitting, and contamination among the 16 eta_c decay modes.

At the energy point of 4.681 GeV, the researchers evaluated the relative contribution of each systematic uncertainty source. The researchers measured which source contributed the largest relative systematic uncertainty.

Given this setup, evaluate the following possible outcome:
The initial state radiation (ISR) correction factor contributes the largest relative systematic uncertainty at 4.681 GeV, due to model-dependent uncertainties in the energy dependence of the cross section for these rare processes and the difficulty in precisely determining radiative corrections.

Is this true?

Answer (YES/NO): NO